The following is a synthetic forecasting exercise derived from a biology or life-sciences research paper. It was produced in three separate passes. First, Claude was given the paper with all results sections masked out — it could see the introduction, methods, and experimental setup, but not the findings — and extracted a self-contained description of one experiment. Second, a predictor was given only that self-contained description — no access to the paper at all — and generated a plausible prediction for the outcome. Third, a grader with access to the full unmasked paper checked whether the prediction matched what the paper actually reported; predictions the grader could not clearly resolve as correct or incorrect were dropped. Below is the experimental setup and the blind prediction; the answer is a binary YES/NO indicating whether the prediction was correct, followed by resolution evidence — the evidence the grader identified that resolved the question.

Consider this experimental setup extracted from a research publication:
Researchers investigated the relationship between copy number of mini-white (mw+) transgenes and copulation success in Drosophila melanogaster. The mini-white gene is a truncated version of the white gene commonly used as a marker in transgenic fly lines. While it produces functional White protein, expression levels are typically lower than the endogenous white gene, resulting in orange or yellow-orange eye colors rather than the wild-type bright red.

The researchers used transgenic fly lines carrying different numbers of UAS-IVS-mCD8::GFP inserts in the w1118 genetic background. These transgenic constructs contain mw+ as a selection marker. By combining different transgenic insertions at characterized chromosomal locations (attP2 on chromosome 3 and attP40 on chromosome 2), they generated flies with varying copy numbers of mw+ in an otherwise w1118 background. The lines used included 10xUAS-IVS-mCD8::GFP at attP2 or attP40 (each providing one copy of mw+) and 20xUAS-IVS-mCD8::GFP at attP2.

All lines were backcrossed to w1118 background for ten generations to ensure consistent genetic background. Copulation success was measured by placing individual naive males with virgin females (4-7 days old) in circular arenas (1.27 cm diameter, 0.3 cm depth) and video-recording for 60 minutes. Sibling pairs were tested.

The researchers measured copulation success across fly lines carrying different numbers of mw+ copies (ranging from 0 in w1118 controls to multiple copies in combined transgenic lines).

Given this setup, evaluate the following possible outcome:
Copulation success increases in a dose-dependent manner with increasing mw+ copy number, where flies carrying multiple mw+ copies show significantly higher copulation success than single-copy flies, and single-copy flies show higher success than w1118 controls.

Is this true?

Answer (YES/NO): YES